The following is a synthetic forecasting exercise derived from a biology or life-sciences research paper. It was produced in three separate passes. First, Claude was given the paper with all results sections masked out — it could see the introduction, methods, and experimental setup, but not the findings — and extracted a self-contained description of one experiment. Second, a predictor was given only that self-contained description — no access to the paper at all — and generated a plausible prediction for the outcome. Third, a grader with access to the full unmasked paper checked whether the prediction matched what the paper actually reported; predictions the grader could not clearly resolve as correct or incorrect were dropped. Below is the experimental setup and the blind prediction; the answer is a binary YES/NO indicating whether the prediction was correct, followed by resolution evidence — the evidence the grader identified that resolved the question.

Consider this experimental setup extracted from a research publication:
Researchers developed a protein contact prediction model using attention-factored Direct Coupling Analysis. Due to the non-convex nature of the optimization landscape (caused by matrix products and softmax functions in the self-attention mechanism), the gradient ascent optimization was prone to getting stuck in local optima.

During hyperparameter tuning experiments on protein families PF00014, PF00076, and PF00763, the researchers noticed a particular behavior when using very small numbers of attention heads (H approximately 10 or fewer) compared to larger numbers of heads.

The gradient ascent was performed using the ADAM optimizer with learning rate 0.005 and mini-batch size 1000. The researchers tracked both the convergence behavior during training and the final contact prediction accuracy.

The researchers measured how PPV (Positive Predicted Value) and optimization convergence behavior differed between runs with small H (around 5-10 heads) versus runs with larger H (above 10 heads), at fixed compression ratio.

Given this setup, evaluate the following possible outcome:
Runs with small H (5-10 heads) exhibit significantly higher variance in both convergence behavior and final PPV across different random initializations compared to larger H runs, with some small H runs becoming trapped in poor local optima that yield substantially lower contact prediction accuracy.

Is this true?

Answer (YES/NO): NO